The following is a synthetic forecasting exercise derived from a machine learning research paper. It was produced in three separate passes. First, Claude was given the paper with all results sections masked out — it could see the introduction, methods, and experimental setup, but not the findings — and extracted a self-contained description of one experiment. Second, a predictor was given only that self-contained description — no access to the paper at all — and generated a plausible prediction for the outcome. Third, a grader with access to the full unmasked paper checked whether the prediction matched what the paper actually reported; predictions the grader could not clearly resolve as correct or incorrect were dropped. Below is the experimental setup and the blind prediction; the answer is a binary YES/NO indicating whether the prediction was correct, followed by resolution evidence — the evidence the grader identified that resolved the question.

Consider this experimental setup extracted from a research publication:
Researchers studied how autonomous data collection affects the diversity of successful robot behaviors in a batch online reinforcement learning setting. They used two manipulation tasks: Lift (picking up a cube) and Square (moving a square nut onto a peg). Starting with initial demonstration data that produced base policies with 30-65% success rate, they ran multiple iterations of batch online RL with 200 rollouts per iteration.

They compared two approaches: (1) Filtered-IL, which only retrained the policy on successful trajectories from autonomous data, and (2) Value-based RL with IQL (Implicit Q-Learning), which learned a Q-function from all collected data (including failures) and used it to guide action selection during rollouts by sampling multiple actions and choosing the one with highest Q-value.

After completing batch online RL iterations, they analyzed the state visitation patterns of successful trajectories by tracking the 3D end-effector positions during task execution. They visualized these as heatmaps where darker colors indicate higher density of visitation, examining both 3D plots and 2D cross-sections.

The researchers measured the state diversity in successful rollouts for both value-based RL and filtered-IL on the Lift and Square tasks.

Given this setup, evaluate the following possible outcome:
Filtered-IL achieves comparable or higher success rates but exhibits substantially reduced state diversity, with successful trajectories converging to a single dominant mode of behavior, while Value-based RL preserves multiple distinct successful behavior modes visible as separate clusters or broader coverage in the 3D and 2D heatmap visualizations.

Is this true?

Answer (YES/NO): NO